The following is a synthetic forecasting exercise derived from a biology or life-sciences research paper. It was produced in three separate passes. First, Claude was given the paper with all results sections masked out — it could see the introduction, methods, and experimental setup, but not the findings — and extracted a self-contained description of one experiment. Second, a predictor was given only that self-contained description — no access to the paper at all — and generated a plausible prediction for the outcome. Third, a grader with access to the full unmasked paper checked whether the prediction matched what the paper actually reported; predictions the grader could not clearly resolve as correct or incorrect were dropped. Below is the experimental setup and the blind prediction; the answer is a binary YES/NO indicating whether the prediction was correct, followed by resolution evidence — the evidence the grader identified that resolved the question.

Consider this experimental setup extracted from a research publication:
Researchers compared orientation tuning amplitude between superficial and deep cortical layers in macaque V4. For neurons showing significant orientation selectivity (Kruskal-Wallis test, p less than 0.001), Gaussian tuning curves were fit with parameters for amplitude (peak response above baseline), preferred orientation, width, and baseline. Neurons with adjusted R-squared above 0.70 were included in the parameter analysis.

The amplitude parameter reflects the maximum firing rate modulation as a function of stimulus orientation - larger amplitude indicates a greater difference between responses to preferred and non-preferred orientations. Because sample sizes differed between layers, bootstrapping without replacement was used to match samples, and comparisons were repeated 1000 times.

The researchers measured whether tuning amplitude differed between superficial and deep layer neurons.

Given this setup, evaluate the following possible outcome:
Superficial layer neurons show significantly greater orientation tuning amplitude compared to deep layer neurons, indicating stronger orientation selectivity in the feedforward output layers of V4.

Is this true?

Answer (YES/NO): YES